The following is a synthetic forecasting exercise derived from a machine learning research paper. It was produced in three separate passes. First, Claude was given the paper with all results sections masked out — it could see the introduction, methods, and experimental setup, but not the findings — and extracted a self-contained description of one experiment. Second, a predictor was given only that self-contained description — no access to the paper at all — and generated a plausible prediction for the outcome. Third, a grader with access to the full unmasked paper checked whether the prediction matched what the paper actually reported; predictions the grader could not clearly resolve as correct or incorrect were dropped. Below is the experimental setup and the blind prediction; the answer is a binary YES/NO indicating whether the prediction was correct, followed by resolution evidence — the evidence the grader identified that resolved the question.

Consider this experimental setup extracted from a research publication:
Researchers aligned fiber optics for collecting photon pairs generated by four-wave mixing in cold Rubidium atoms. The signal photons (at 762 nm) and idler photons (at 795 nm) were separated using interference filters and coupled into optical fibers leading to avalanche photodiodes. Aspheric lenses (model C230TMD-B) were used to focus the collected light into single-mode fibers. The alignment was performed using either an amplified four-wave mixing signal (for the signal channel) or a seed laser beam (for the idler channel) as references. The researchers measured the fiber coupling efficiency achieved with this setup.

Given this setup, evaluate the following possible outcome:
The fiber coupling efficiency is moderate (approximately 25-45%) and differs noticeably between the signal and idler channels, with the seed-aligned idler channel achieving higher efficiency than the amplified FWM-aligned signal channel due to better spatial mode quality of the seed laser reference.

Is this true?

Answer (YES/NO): NO